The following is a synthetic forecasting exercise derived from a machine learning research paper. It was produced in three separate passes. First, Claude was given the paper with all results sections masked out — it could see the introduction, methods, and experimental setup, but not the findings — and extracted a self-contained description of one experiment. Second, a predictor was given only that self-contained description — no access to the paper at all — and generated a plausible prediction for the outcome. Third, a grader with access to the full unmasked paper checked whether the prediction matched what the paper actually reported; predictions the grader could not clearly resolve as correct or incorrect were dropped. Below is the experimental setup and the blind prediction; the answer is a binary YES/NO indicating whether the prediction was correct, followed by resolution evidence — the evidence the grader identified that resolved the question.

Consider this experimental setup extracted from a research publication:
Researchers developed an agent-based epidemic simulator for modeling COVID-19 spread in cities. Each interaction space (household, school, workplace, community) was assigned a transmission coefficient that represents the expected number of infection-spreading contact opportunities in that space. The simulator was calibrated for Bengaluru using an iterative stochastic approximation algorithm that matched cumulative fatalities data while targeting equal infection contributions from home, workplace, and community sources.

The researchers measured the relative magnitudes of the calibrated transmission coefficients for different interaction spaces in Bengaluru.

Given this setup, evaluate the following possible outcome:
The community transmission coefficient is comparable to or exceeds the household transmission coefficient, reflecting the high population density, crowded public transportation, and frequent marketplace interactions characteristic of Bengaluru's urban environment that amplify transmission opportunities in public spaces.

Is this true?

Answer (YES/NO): NO